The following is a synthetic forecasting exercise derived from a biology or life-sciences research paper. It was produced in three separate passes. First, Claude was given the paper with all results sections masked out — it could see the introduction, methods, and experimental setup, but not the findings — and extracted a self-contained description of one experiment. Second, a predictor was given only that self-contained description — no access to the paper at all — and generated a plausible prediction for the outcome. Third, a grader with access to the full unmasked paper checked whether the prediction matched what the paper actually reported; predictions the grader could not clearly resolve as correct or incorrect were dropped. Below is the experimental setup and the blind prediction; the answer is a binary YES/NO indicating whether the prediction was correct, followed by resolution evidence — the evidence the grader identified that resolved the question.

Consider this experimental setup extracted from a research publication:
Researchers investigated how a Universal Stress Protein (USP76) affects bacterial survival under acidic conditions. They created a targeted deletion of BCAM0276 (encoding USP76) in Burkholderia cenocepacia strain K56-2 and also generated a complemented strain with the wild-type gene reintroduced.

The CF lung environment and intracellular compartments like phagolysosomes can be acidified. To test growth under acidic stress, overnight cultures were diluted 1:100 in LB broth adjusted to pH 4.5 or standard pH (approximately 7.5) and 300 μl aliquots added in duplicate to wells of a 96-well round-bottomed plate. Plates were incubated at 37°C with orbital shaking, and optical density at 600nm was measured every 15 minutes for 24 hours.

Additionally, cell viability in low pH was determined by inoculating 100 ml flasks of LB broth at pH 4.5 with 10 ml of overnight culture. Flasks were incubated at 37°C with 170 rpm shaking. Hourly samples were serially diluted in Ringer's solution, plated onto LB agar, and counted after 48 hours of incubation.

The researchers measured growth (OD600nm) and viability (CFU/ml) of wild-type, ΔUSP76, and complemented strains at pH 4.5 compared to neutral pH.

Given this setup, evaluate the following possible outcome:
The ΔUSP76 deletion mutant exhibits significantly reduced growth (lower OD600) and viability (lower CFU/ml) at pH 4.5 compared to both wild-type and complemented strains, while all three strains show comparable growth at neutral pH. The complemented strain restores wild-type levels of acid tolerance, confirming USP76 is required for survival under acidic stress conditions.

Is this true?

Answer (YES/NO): YES